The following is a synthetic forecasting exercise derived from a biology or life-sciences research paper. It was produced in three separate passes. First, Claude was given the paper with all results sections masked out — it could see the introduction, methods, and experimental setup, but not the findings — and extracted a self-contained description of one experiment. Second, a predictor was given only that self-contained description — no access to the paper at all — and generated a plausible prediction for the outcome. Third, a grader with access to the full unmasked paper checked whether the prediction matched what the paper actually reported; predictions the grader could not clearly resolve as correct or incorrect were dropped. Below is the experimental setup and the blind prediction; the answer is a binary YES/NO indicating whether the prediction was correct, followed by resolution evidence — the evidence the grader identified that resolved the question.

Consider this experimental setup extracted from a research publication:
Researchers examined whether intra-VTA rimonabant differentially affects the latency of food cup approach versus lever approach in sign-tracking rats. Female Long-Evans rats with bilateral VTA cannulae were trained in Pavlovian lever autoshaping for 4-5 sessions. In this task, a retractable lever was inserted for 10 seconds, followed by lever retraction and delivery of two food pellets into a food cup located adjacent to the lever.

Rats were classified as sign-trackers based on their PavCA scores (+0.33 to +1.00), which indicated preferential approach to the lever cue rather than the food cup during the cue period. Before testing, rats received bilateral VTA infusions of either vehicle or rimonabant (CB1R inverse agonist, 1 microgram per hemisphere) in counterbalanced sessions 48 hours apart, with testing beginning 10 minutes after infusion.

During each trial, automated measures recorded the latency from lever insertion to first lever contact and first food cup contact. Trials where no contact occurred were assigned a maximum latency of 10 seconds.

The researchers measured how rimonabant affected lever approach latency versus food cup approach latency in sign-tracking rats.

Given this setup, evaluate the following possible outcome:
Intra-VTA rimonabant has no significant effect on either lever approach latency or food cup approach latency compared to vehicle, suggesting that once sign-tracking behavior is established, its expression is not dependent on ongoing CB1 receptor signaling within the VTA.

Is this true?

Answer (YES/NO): NO